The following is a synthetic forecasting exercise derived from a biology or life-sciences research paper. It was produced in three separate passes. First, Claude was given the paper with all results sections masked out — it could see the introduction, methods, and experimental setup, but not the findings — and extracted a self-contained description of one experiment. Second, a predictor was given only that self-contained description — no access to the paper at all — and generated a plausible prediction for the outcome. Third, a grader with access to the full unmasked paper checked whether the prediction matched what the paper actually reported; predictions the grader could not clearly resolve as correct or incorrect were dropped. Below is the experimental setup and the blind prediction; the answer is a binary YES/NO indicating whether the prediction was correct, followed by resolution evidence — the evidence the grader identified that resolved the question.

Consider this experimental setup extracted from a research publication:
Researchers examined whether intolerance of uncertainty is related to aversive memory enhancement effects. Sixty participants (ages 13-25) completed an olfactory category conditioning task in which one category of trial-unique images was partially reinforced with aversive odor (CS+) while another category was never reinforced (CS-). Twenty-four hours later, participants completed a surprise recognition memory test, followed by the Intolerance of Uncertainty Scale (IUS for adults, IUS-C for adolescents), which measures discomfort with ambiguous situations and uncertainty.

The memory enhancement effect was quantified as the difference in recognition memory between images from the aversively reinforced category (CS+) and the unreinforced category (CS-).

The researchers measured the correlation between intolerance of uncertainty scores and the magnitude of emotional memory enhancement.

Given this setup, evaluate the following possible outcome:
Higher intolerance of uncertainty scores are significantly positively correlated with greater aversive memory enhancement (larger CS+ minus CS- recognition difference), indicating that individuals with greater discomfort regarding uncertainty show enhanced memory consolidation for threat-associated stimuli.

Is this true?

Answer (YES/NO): NO